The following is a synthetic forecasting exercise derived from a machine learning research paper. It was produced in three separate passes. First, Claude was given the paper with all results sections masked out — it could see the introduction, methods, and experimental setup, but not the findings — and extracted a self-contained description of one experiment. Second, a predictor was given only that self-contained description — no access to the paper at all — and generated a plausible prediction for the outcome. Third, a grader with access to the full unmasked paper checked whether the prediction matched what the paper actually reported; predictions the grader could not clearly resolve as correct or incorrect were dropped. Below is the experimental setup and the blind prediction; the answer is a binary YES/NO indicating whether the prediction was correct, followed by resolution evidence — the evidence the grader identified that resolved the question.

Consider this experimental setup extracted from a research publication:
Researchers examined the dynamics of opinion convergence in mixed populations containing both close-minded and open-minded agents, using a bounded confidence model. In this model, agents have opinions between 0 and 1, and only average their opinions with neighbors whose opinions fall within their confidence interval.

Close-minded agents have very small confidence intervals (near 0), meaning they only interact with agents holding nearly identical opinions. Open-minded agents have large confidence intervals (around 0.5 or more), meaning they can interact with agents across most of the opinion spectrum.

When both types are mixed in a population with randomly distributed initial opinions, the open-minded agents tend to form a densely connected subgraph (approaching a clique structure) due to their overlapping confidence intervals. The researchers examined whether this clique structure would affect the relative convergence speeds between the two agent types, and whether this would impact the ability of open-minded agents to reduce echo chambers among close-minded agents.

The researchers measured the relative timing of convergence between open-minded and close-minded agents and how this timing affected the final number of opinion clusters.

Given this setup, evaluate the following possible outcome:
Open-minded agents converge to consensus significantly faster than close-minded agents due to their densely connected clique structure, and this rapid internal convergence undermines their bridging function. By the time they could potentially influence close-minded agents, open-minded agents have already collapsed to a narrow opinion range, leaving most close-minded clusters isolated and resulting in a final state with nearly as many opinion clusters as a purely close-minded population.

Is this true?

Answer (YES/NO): YES